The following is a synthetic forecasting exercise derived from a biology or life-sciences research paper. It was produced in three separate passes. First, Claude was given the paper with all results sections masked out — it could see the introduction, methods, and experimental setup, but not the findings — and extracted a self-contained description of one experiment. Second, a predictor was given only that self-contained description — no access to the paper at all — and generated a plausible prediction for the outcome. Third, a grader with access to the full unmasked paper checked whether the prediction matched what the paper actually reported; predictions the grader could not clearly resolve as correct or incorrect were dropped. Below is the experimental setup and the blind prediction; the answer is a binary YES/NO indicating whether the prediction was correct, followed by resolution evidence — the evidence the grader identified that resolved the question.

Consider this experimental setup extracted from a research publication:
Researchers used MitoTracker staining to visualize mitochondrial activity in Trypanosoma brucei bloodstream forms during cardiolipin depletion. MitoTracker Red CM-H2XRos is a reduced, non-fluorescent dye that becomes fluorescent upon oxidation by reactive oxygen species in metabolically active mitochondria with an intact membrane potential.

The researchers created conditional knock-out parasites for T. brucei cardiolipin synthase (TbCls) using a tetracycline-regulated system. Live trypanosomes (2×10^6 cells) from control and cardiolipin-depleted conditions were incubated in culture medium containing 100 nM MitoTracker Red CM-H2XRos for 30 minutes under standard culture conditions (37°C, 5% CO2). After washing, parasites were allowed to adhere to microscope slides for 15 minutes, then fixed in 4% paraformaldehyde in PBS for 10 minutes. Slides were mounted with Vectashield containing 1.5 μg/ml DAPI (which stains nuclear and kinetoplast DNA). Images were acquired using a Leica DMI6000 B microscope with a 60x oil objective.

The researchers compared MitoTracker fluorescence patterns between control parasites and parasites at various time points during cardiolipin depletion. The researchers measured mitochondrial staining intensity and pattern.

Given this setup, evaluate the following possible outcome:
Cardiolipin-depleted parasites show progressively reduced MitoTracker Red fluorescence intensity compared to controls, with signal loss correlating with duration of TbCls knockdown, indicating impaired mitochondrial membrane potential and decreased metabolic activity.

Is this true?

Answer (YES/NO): YES